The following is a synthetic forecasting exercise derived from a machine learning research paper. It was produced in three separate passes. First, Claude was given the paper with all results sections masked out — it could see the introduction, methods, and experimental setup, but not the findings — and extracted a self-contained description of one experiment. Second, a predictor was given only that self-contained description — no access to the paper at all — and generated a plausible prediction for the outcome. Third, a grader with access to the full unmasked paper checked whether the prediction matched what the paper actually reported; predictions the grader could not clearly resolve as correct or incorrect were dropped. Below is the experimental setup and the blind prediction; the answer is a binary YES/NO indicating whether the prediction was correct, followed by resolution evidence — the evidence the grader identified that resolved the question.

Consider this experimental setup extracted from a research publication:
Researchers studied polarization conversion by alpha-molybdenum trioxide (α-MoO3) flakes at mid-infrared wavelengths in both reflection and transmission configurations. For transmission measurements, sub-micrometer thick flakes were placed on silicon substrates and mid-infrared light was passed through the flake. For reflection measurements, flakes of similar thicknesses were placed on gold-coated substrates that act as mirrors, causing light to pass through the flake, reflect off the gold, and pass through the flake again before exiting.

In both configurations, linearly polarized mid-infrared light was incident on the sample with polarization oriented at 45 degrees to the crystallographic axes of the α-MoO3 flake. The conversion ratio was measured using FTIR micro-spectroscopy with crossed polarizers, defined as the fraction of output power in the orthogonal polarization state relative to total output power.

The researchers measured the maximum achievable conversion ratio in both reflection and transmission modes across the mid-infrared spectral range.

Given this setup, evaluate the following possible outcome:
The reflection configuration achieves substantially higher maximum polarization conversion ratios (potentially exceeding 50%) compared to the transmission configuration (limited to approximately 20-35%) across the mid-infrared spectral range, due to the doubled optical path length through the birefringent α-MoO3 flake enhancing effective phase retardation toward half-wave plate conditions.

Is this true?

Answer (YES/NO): NO